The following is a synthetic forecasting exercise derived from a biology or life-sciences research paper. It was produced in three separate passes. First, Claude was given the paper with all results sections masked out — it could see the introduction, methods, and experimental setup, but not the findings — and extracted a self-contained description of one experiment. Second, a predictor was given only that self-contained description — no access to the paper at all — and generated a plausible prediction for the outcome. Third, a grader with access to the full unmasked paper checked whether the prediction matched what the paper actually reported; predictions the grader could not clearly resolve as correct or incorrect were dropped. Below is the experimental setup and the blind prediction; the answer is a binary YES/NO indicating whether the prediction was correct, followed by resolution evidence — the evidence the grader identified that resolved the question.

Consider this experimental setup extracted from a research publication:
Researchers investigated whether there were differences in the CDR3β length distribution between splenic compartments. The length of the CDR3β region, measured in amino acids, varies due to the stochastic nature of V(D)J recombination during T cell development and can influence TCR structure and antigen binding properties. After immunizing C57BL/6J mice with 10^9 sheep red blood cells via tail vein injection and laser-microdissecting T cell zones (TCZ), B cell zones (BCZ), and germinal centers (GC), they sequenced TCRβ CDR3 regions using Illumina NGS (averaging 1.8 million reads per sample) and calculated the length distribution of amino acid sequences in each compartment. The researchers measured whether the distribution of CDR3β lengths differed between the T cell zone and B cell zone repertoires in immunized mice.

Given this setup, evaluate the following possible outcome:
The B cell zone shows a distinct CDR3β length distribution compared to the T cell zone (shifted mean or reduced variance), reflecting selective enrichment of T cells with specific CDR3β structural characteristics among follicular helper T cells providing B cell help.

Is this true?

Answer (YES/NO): NO